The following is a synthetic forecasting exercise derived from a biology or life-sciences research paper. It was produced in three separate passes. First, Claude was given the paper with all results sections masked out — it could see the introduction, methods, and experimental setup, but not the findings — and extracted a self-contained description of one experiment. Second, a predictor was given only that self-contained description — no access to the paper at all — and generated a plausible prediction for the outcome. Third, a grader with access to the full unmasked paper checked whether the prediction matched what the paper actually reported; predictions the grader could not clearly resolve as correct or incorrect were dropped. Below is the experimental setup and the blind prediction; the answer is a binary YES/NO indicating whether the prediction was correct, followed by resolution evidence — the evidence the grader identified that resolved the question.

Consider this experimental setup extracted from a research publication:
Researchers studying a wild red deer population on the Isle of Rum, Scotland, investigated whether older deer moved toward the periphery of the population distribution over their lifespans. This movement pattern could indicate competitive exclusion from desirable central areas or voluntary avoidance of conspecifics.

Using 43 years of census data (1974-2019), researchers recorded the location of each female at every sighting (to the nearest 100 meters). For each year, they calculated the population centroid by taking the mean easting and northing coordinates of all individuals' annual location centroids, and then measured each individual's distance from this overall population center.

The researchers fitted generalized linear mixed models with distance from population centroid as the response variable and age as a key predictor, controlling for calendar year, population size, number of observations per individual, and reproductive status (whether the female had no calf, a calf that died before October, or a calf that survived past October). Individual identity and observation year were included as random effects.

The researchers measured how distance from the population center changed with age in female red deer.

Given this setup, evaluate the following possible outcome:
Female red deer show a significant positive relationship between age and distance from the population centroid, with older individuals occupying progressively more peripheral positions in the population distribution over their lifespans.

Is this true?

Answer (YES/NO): YES